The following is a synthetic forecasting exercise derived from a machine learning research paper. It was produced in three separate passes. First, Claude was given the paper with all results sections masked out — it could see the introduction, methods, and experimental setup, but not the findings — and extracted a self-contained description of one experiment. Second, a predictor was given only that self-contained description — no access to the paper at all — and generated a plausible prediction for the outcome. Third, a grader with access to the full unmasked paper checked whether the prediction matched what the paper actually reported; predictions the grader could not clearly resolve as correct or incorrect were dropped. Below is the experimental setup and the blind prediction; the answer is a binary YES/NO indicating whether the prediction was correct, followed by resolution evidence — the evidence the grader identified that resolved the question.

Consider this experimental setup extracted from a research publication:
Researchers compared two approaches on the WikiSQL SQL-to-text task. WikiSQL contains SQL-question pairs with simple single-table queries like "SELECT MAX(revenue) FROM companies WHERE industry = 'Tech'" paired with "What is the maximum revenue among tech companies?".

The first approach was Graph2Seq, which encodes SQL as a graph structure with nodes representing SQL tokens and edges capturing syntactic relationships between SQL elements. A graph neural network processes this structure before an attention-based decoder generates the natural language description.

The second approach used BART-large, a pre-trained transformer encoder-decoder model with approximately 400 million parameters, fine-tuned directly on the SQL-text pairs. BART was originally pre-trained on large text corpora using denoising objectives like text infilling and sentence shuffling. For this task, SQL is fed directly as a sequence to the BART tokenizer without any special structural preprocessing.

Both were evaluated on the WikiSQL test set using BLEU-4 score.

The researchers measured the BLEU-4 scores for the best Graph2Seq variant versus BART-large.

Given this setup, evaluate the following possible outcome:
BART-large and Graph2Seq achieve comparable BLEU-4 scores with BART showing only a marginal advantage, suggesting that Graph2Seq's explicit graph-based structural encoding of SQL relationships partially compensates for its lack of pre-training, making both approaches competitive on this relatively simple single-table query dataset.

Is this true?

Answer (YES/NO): YES